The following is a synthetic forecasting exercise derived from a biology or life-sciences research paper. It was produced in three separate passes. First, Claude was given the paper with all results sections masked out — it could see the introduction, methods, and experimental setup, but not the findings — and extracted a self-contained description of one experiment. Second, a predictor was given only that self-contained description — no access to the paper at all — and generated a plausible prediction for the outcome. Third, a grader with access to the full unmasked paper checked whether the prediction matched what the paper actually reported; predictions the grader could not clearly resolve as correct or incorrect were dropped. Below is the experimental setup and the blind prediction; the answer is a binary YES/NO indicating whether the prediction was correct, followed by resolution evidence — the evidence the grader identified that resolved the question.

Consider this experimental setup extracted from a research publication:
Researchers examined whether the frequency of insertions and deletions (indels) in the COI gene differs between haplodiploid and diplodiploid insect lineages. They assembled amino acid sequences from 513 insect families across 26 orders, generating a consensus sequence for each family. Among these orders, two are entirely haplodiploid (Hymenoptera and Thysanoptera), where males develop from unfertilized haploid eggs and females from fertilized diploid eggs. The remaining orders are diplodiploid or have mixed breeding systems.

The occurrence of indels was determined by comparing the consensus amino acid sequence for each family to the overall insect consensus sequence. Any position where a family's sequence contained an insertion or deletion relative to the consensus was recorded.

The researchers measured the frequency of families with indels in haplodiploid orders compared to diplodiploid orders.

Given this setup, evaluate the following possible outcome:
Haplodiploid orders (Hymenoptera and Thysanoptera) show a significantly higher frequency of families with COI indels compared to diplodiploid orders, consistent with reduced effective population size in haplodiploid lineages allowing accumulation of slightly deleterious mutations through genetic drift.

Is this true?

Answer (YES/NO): YES